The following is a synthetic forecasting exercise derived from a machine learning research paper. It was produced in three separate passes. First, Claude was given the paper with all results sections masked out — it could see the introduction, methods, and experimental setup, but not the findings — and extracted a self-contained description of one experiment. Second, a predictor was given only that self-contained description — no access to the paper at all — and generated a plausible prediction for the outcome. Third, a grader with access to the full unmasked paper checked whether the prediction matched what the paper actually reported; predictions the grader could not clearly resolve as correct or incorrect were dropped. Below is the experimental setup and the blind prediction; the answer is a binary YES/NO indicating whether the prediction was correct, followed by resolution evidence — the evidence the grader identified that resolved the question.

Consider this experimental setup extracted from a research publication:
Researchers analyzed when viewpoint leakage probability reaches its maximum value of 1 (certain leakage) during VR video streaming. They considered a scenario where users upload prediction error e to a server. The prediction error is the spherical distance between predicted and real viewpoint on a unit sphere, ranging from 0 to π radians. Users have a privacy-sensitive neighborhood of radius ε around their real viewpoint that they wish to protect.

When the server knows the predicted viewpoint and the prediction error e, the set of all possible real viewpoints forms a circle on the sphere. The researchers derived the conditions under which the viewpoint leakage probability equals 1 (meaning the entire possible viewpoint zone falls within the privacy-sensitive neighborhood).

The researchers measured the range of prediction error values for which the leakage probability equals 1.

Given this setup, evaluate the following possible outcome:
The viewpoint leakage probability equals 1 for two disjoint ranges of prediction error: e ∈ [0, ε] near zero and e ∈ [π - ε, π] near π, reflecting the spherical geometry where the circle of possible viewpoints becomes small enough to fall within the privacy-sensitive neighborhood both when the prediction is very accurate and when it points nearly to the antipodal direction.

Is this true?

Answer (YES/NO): NO